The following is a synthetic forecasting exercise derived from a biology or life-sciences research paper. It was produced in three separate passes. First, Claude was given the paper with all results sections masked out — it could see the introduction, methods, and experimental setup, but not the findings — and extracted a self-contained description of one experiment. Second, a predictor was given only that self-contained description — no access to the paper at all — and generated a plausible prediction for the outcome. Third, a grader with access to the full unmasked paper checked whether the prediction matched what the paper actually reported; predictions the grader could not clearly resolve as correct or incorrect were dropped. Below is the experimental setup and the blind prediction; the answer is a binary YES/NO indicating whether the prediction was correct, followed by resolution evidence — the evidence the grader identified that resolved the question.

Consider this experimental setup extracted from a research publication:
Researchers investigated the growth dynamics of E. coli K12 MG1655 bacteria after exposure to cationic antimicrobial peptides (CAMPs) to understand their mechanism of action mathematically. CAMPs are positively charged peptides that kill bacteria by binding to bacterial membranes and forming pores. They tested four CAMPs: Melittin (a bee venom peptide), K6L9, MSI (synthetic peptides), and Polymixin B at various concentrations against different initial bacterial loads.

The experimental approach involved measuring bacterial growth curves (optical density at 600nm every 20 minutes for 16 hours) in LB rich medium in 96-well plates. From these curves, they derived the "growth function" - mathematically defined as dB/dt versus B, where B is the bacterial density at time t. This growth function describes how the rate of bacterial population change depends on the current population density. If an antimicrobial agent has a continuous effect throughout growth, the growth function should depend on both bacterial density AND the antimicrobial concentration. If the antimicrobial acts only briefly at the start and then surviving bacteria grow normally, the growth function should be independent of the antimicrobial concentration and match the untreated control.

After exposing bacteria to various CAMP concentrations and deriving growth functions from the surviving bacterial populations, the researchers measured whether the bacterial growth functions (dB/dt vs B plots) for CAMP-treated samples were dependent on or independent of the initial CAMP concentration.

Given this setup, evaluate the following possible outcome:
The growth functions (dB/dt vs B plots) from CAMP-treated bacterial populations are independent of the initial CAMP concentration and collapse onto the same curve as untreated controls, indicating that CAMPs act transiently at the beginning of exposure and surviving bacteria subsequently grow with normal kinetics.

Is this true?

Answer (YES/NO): YES